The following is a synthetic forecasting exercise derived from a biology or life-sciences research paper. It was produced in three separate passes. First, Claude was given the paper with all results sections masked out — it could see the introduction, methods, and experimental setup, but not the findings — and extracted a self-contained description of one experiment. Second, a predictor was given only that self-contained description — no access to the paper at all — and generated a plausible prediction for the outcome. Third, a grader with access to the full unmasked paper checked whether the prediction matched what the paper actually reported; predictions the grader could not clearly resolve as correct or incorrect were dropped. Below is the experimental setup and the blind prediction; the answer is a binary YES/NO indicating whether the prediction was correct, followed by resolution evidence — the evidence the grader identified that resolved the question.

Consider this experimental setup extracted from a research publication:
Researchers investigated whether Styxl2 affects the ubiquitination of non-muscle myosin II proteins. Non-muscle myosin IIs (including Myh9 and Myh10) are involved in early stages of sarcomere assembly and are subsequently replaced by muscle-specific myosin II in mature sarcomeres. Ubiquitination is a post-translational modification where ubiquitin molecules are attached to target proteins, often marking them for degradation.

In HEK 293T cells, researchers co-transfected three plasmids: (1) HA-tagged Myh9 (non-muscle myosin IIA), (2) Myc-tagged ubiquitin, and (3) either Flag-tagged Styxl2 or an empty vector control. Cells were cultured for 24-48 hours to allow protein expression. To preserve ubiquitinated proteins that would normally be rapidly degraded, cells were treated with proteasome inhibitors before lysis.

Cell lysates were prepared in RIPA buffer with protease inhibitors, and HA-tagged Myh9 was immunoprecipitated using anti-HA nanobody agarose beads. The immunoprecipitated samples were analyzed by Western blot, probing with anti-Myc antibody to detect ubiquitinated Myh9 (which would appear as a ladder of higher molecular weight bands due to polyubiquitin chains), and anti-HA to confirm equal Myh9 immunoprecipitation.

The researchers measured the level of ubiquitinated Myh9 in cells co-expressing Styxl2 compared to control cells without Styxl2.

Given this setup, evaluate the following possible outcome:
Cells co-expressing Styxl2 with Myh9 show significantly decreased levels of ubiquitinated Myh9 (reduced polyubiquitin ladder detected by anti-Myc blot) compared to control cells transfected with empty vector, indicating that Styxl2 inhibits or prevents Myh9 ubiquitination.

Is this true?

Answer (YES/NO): NO